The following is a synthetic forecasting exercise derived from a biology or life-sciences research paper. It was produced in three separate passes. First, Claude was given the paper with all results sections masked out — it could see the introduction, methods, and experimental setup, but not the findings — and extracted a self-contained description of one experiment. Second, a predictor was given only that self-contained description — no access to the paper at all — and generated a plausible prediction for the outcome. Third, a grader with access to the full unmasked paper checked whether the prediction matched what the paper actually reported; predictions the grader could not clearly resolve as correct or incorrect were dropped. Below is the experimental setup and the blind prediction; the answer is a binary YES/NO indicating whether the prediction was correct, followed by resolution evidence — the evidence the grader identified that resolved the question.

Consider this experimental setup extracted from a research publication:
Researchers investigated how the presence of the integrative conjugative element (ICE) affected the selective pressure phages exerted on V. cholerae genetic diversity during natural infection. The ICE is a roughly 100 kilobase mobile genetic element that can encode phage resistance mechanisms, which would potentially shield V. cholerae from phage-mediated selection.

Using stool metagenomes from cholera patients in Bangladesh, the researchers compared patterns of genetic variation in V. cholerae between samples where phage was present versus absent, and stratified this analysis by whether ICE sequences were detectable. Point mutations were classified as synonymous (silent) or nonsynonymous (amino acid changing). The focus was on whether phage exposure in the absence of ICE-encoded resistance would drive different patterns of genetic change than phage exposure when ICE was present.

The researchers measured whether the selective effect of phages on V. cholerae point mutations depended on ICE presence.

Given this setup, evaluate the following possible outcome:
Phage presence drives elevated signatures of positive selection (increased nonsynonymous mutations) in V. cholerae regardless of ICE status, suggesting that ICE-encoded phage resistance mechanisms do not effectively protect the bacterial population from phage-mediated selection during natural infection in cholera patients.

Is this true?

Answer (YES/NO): NO